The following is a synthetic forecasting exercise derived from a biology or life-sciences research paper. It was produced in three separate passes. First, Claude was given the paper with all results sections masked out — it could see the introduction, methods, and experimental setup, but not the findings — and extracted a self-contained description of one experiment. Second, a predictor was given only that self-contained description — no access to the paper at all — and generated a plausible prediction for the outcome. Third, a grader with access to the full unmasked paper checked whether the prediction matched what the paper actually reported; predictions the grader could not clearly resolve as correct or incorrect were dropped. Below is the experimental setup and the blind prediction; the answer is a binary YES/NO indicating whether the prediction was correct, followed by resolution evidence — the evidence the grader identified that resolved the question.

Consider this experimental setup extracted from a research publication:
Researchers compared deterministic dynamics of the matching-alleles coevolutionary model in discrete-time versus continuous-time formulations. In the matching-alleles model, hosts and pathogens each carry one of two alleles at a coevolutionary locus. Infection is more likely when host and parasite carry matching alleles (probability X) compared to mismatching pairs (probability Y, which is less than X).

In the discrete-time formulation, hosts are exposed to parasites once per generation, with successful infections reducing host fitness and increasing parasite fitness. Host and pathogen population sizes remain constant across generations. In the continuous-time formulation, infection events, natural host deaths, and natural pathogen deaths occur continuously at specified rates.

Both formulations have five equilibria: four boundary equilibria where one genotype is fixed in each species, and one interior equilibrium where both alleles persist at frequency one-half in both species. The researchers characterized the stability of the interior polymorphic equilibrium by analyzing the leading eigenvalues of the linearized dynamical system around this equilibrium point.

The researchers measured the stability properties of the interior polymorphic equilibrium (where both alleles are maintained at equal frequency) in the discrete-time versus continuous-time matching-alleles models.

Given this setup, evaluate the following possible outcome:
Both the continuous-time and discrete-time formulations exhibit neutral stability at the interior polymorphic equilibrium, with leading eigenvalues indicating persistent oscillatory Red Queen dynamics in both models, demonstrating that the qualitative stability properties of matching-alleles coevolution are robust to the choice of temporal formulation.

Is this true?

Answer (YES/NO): NO